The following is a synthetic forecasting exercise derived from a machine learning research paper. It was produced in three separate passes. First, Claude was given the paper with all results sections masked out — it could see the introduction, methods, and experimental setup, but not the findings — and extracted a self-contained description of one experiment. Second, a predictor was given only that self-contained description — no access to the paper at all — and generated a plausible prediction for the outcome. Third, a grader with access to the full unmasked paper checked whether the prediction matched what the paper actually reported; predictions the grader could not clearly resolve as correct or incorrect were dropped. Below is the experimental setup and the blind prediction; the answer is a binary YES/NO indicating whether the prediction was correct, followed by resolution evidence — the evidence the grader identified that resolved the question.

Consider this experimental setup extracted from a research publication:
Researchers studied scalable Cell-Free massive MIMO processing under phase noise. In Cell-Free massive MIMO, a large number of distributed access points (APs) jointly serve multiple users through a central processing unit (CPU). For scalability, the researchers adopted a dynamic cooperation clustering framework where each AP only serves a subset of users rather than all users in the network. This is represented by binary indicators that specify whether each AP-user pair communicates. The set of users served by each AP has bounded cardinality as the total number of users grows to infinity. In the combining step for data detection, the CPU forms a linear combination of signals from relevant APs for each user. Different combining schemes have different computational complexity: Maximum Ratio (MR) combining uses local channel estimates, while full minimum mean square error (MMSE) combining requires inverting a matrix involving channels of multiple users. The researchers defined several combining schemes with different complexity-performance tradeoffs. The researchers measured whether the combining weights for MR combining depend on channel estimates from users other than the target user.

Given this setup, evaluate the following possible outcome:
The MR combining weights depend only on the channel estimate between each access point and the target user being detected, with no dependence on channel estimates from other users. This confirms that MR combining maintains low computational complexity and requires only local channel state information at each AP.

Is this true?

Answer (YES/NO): YES